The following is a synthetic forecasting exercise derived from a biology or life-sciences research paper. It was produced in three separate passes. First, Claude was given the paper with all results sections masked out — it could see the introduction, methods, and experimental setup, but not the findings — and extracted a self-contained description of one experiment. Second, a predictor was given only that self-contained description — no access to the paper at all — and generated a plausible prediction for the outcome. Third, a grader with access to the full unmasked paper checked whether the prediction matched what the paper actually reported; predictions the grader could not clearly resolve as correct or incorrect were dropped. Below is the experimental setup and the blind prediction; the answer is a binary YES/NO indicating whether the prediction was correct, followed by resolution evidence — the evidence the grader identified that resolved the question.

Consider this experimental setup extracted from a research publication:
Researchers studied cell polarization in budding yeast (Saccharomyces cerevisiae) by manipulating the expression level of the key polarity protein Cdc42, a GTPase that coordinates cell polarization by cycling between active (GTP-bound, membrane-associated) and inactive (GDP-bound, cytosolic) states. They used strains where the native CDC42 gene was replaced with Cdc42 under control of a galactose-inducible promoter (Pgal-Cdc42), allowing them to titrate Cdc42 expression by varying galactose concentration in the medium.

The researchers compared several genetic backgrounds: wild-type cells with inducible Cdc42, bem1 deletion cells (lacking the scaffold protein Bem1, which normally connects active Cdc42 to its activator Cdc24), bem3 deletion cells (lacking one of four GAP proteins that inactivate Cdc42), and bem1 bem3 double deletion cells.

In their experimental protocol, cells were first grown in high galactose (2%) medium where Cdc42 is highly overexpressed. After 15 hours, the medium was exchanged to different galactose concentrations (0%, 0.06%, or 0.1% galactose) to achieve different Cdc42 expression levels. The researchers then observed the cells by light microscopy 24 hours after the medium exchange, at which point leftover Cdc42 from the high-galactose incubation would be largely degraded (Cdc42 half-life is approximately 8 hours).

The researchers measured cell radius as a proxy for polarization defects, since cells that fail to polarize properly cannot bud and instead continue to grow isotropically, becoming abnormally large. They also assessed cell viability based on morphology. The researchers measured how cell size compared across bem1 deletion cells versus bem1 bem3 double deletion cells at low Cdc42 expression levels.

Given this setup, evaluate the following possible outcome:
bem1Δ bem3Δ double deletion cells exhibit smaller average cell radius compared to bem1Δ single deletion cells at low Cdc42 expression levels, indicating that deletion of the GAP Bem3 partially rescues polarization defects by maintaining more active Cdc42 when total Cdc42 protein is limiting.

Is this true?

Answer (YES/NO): YES